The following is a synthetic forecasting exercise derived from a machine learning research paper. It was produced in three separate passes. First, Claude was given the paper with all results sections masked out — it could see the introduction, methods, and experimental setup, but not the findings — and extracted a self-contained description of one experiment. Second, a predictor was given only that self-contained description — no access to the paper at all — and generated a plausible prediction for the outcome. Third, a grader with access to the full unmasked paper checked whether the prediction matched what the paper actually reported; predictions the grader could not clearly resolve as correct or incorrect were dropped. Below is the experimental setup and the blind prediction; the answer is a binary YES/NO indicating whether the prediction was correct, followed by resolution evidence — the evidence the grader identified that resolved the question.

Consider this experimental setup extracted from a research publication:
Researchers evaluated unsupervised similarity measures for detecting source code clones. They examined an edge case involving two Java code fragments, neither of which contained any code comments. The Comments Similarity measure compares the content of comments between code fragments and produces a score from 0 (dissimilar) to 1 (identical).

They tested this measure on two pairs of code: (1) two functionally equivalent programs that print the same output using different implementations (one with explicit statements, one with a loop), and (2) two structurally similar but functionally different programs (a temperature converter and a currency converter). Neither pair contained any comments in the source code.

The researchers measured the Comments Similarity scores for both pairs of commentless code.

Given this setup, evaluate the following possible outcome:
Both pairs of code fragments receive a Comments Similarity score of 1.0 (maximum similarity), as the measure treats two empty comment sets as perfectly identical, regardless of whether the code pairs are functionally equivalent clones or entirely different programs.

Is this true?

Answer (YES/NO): YES